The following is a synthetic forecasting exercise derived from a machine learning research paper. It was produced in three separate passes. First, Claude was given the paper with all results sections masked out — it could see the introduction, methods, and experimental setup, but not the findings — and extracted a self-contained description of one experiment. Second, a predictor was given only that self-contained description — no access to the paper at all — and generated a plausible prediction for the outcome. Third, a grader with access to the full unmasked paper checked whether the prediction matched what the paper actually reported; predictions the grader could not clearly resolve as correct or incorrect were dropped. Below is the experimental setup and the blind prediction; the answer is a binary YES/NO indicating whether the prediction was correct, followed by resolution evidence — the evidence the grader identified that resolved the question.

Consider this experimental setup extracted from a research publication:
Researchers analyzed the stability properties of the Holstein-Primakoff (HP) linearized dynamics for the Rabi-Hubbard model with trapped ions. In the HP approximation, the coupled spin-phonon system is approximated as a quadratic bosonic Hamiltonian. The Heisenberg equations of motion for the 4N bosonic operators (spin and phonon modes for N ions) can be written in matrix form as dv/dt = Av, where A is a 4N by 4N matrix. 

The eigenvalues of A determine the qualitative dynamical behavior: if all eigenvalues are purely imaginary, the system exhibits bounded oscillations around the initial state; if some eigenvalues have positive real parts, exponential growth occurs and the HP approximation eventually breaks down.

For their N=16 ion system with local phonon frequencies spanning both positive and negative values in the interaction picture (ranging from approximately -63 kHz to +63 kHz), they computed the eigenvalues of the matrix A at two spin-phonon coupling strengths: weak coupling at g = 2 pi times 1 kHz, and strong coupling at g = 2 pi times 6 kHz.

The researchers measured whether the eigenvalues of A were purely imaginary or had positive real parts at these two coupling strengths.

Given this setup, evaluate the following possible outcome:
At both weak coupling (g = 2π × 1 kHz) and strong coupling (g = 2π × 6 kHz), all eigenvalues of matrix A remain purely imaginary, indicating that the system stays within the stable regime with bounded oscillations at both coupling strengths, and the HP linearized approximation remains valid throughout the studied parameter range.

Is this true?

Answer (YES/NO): NO